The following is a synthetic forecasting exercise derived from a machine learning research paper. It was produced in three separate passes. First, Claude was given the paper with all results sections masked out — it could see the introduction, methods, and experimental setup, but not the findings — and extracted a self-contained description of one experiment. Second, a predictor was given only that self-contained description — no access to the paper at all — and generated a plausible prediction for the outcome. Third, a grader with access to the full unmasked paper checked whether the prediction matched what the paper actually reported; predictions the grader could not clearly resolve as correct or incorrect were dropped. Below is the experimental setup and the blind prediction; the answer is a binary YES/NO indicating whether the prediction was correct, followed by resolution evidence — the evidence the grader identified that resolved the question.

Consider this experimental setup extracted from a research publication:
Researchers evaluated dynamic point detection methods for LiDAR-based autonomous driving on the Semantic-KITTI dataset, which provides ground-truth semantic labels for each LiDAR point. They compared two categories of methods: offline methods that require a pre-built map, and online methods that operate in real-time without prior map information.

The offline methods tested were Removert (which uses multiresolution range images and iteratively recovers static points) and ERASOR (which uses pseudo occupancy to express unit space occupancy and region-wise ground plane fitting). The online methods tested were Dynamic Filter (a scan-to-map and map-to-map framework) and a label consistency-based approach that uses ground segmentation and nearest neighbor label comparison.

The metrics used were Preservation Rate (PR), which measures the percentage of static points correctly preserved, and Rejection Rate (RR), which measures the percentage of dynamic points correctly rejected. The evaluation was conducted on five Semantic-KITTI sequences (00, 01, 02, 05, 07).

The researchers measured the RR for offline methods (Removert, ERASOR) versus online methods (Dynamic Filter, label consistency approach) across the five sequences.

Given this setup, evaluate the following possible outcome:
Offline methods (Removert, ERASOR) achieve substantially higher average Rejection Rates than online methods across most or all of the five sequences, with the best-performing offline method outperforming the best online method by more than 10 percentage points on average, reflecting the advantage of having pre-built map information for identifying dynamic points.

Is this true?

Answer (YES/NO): NO